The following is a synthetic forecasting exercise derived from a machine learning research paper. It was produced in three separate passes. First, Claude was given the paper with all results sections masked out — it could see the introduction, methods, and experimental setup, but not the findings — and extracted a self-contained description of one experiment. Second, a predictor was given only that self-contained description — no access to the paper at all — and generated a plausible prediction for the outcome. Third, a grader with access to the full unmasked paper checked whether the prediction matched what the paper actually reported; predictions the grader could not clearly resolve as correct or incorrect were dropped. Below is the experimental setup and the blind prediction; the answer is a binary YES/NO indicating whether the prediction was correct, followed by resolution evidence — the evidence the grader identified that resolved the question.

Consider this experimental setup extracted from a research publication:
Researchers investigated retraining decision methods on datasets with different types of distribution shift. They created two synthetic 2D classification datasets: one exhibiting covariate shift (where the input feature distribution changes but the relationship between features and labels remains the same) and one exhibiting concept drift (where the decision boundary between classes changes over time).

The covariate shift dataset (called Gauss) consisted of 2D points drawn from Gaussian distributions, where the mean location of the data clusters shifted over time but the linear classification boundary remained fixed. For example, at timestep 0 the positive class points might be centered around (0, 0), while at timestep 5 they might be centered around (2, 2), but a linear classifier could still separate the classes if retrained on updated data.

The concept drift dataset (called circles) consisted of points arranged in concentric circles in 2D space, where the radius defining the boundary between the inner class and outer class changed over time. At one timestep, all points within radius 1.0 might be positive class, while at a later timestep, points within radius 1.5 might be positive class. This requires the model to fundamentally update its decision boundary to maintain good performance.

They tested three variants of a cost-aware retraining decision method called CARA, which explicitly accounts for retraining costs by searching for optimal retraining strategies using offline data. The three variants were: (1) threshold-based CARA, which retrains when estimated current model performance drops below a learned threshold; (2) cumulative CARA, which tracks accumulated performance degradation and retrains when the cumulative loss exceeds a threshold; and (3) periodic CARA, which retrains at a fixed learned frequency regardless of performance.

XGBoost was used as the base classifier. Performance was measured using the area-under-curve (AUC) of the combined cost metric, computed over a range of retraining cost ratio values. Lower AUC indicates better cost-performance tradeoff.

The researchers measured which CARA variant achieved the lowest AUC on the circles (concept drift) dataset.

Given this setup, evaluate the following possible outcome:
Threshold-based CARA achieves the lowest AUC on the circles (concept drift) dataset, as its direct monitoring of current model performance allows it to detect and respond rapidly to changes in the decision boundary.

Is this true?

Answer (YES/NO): YES